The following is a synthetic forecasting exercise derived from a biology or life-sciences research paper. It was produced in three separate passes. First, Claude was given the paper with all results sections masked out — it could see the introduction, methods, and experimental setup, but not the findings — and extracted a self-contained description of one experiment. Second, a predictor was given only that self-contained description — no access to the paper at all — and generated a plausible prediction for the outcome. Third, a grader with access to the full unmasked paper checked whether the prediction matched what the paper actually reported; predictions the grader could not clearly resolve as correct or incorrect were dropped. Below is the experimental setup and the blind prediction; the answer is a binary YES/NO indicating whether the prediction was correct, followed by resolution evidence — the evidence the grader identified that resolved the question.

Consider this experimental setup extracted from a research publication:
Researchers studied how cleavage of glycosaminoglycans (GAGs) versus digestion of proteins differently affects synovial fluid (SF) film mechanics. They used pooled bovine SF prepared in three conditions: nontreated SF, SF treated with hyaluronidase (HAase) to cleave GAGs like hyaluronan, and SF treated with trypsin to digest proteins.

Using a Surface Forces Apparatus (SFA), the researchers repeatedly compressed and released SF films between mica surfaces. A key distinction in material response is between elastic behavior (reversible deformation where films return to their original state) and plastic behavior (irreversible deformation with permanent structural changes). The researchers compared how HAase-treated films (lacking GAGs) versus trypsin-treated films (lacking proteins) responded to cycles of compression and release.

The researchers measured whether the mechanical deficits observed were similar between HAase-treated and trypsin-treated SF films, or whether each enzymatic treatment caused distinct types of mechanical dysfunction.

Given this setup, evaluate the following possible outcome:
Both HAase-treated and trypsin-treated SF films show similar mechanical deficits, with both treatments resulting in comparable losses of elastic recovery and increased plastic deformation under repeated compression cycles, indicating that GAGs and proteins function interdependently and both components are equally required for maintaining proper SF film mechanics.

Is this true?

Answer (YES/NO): NO